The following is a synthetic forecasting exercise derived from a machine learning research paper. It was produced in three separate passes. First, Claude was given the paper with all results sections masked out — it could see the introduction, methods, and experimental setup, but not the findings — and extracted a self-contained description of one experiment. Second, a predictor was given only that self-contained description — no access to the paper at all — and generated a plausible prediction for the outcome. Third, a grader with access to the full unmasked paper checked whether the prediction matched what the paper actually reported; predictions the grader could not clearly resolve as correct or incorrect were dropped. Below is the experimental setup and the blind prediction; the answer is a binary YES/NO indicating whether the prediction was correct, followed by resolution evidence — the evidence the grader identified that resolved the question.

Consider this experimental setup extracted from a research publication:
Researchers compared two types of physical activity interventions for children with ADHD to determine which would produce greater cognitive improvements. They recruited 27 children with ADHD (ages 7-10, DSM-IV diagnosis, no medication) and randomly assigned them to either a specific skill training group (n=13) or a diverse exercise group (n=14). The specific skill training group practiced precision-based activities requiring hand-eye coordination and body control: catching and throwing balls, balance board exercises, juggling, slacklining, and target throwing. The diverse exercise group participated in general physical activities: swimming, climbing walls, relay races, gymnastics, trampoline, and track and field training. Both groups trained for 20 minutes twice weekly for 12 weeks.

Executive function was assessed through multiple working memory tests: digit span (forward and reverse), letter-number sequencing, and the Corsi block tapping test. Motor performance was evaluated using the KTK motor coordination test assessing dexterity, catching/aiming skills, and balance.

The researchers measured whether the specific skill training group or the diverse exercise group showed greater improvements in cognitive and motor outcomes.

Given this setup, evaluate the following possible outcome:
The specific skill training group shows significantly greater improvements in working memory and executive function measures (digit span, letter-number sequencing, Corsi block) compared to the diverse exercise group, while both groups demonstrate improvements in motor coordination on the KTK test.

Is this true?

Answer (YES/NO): NO